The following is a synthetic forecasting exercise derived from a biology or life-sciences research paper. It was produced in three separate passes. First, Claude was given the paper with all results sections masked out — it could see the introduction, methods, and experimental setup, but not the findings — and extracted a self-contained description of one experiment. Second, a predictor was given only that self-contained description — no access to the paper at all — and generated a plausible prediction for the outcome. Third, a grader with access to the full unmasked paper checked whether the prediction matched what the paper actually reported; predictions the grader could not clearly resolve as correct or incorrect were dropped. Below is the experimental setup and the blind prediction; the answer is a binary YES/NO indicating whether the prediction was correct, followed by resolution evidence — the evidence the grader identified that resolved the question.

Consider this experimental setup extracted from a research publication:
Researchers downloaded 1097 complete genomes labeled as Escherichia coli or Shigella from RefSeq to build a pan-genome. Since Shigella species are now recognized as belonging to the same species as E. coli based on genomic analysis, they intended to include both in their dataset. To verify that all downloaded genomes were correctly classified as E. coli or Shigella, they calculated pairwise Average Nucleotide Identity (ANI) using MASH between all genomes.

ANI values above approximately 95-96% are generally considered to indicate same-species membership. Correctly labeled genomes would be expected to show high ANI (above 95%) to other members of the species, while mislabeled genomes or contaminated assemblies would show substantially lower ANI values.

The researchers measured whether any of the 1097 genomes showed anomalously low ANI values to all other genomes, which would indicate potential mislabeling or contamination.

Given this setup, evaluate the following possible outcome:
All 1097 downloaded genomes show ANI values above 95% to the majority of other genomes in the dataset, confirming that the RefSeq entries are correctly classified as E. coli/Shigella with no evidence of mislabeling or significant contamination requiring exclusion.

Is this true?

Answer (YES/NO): NO